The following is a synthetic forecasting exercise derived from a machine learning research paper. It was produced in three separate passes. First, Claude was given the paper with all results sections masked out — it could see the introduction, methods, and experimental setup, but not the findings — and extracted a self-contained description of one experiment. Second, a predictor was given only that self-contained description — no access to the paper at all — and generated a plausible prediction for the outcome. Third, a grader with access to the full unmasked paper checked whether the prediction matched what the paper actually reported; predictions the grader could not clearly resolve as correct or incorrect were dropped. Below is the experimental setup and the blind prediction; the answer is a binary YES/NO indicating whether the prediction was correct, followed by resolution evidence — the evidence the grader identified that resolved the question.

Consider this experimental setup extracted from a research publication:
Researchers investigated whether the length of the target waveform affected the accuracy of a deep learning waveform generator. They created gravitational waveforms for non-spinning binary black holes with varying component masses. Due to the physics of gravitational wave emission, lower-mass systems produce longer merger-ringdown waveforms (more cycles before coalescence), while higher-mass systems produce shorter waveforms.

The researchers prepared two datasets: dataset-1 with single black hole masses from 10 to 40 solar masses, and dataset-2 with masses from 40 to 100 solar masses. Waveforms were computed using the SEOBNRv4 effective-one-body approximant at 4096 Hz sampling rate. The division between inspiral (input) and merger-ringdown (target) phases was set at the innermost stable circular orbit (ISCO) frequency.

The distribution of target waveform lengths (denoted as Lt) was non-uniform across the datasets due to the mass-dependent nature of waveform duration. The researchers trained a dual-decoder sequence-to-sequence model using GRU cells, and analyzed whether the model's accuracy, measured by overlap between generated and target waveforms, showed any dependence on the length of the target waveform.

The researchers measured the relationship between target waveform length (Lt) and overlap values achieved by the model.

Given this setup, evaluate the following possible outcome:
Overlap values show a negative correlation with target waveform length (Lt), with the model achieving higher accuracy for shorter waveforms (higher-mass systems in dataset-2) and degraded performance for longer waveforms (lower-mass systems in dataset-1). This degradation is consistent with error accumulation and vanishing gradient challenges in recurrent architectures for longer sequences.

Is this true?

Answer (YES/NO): NO